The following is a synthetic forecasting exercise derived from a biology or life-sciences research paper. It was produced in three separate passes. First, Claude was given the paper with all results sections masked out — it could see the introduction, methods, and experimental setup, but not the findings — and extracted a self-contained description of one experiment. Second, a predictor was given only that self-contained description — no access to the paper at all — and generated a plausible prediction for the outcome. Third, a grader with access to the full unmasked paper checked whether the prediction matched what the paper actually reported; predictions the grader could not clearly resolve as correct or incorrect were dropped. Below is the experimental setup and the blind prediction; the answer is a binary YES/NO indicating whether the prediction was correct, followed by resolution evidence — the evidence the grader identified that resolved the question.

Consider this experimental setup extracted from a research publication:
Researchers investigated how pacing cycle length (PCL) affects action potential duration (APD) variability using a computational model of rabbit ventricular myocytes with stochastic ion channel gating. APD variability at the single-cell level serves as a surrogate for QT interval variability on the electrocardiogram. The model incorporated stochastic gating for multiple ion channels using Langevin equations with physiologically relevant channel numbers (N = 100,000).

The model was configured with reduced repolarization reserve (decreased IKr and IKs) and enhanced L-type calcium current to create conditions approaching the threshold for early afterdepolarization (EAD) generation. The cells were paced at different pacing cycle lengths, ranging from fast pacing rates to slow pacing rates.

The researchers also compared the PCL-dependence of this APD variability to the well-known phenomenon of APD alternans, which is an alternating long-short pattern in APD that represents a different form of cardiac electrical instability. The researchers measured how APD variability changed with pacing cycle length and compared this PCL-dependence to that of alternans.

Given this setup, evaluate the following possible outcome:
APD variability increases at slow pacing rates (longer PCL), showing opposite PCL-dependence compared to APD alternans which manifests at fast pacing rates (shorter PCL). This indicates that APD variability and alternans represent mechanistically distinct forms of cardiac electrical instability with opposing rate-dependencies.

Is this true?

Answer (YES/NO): YES